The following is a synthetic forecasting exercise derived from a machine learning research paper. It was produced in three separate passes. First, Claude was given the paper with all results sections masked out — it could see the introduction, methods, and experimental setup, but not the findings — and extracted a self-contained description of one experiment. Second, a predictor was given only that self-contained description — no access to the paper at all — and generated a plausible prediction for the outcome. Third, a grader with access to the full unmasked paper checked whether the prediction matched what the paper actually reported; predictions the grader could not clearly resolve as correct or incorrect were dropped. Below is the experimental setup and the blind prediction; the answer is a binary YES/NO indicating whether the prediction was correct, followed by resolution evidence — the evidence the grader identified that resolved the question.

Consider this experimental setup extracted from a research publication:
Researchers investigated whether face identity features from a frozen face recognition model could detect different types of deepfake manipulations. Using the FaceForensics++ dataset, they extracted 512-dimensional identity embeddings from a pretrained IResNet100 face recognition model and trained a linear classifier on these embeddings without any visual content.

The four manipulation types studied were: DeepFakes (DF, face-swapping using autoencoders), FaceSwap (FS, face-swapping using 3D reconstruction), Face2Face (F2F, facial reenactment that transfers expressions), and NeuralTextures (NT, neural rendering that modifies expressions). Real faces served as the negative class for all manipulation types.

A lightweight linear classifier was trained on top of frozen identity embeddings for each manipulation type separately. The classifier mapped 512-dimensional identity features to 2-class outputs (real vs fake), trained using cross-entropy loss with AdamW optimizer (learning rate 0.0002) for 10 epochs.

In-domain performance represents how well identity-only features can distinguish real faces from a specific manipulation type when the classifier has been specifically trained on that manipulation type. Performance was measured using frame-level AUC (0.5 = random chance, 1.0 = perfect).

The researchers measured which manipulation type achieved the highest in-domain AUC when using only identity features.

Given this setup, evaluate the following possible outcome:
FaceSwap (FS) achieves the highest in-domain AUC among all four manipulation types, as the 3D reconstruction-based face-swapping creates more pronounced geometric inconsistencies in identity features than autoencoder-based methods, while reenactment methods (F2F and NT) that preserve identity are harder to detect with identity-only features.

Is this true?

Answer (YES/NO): NO